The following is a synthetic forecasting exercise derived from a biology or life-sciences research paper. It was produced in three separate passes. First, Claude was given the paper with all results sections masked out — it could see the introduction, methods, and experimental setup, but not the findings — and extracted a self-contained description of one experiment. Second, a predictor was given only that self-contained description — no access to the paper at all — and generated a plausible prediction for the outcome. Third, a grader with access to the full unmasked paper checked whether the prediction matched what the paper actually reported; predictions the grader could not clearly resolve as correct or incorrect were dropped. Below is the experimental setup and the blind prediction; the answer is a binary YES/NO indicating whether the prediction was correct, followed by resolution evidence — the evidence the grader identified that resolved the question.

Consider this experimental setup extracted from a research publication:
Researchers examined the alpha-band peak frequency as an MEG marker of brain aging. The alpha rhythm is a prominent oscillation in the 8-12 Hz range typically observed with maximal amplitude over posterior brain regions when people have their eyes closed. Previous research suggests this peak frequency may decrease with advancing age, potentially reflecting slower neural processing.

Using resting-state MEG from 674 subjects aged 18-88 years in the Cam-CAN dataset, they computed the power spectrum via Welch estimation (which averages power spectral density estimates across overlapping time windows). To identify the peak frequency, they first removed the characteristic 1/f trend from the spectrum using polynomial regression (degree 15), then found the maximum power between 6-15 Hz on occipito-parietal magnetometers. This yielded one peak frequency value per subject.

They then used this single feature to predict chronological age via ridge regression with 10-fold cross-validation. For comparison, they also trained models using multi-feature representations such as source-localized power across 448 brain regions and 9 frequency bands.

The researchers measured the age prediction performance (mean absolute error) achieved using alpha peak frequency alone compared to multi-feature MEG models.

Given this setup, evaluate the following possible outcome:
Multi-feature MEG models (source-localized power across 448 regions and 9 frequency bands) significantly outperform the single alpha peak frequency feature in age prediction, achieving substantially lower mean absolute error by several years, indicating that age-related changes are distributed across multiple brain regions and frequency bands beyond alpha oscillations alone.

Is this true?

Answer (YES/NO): YES